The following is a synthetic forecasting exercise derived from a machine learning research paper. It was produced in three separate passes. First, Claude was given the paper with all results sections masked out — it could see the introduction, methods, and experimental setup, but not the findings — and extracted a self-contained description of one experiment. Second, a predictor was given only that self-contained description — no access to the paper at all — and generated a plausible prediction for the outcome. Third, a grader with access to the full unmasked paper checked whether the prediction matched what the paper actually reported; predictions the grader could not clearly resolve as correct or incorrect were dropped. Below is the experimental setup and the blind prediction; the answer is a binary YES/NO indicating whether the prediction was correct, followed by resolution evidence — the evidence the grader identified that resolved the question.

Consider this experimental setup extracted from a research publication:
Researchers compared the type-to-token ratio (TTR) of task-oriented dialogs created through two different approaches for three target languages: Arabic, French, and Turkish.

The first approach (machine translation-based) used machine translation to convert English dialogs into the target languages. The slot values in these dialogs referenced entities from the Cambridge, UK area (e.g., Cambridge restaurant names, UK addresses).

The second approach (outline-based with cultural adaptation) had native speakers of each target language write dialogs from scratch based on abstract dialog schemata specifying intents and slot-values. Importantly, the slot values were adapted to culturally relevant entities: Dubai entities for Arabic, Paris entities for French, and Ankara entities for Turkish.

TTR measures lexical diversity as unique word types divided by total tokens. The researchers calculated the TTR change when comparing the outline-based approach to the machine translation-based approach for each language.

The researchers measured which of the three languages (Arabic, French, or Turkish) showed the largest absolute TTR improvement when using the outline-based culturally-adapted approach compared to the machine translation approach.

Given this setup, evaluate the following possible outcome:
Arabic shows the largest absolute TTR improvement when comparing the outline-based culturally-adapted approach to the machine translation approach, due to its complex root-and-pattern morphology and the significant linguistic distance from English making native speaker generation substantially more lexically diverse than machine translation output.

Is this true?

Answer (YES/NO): NO